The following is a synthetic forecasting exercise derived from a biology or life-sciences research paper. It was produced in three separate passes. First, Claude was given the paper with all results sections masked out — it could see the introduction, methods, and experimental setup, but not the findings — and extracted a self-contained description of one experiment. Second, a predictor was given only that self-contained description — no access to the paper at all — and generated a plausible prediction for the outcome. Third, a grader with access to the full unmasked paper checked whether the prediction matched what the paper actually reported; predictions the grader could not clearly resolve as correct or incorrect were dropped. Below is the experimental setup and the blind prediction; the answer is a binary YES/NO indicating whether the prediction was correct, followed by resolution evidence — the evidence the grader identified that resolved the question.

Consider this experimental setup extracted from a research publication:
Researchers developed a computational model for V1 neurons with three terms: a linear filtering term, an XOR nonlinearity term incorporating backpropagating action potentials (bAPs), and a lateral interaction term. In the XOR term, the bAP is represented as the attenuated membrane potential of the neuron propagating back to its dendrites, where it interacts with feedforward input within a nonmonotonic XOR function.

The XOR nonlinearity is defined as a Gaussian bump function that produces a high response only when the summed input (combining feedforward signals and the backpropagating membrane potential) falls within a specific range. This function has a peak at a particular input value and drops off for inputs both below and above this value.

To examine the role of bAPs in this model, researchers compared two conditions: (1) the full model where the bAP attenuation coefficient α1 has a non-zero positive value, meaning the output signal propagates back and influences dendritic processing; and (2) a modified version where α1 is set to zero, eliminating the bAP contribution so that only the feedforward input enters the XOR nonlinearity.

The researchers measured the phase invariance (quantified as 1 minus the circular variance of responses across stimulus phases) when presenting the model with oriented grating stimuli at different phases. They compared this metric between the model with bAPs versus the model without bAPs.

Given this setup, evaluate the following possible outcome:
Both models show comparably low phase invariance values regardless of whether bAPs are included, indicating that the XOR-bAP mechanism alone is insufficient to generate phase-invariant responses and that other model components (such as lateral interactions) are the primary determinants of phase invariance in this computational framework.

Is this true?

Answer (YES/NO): NO